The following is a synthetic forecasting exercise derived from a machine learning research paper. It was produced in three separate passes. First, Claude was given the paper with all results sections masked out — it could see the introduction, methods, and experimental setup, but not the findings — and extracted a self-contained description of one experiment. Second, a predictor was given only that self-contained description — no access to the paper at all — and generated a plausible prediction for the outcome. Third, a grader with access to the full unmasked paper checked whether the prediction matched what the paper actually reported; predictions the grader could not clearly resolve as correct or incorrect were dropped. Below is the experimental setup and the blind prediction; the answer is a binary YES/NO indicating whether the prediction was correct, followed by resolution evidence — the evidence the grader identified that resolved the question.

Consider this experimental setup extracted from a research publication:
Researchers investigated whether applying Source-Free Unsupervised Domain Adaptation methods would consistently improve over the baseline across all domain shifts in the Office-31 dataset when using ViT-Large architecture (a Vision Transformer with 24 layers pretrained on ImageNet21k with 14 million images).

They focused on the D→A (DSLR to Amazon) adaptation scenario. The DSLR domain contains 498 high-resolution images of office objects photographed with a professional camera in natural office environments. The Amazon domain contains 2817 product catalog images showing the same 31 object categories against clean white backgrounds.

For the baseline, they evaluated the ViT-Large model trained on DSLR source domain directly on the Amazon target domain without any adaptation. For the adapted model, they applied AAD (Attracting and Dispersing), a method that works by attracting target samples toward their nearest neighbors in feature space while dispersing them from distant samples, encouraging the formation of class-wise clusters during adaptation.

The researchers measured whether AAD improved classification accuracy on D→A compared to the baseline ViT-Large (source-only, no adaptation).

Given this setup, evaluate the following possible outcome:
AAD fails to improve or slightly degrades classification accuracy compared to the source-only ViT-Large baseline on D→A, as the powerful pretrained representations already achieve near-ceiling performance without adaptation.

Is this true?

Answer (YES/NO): YES